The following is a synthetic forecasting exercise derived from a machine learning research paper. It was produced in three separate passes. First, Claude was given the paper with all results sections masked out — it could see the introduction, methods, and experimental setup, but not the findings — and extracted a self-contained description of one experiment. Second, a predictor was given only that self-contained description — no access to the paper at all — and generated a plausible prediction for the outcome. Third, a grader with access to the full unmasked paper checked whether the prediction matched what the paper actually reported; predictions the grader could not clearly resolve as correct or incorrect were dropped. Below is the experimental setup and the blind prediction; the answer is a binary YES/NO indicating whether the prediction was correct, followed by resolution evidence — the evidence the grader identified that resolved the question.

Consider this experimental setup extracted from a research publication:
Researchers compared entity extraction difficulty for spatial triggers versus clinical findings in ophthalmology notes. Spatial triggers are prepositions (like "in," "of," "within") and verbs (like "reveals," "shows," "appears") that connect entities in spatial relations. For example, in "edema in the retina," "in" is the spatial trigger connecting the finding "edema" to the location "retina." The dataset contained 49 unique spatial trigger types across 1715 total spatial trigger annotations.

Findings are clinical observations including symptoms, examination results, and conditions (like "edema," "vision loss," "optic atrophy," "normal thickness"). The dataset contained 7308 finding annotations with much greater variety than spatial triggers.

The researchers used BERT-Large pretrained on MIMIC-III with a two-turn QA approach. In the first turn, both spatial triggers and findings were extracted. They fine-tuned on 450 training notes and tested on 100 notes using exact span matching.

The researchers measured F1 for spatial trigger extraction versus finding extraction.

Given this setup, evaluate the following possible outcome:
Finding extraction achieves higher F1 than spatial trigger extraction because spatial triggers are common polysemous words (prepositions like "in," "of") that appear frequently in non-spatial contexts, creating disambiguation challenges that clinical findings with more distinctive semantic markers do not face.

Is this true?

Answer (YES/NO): NO